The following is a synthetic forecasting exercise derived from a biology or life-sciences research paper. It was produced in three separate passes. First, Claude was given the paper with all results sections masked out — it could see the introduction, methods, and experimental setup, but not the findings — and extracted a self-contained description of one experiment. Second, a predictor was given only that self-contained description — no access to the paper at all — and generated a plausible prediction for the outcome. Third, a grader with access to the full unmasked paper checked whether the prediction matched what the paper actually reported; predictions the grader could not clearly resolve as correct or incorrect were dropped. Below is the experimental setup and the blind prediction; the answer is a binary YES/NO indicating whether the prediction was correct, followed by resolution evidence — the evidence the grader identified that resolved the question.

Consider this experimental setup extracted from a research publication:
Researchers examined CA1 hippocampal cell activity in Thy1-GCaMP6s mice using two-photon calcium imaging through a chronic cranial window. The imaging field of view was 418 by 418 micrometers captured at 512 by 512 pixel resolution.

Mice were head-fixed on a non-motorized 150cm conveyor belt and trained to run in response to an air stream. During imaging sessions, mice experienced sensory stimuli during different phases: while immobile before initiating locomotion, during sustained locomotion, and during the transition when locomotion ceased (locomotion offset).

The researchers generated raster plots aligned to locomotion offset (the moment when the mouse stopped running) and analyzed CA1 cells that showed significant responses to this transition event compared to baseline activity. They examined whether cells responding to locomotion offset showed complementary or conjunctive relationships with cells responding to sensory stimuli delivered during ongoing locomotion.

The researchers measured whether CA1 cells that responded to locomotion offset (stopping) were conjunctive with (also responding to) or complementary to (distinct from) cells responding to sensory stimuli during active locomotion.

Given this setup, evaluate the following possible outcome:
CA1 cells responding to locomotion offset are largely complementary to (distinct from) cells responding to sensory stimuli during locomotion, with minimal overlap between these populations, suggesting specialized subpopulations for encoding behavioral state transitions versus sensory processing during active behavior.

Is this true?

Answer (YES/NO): NO